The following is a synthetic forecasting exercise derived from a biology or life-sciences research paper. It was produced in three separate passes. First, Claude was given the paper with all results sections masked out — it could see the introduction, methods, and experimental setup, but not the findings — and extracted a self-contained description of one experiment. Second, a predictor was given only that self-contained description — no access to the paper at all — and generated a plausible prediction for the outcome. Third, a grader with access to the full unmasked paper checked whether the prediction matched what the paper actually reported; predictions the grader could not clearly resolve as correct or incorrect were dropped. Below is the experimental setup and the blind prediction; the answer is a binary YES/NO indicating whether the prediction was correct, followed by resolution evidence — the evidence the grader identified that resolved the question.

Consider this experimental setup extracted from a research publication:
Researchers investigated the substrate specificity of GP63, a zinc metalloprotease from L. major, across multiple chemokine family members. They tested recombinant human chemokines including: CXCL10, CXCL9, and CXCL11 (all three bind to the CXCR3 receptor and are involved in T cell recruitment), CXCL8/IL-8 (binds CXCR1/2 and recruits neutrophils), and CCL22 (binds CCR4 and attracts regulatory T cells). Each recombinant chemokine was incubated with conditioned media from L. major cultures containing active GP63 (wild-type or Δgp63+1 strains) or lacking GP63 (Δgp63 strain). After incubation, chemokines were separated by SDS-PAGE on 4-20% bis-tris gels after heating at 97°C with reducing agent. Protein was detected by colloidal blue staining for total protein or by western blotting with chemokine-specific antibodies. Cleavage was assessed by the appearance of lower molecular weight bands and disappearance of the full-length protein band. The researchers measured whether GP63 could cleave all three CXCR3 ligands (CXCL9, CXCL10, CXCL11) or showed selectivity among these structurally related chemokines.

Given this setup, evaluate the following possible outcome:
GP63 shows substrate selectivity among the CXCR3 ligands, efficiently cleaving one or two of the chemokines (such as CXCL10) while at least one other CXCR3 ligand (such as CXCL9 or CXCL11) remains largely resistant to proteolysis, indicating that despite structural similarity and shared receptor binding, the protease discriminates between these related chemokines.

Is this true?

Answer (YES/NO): NO